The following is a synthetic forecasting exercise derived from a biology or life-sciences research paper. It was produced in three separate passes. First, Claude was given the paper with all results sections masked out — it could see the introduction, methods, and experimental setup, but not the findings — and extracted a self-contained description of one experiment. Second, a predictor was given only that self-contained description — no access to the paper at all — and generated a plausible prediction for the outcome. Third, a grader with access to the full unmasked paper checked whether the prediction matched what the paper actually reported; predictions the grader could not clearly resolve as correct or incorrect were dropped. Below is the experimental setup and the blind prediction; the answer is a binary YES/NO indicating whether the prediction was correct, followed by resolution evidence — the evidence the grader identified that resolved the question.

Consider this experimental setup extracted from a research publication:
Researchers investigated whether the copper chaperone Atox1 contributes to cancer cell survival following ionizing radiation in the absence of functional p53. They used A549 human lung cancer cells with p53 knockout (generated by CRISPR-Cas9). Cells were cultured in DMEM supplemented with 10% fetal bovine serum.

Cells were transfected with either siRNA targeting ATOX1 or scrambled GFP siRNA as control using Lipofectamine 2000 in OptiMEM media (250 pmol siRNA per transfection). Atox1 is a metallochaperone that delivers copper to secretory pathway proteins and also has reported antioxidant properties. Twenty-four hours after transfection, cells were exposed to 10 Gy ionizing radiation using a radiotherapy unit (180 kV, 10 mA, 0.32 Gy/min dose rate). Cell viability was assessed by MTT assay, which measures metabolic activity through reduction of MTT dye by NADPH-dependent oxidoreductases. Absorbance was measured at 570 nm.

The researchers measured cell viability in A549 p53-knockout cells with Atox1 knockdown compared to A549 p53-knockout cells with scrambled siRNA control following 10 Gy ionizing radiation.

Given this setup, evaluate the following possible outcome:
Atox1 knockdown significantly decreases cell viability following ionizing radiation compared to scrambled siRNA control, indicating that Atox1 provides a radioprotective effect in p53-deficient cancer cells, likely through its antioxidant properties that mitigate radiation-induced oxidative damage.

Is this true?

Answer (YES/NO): YES